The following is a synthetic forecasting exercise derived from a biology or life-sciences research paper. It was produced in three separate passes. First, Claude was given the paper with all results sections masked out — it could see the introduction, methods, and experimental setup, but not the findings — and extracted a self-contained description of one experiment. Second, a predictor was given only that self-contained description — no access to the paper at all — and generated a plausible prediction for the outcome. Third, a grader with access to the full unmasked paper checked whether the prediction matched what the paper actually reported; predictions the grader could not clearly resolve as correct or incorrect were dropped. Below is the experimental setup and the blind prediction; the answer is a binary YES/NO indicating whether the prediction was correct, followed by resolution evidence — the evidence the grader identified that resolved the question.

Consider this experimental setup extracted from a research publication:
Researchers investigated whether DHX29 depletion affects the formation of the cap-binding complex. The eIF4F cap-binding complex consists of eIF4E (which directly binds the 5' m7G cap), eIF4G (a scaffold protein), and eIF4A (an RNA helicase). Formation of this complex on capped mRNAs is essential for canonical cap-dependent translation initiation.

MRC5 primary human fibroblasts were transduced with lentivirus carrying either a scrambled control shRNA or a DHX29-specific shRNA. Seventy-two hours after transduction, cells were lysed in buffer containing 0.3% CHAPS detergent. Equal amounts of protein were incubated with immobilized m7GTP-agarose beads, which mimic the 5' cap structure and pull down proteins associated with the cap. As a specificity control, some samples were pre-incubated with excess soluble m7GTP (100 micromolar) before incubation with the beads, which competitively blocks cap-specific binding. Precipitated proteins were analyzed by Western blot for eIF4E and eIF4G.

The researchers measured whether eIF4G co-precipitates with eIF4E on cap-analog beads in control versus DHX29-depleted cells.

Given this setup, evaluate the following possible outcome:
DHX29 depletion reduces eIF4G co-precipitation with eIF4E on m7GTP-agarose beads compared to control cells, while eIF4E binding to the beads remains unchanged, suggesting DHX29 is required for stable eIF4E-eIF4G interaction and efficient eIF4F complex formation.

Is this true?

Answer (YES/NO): NO